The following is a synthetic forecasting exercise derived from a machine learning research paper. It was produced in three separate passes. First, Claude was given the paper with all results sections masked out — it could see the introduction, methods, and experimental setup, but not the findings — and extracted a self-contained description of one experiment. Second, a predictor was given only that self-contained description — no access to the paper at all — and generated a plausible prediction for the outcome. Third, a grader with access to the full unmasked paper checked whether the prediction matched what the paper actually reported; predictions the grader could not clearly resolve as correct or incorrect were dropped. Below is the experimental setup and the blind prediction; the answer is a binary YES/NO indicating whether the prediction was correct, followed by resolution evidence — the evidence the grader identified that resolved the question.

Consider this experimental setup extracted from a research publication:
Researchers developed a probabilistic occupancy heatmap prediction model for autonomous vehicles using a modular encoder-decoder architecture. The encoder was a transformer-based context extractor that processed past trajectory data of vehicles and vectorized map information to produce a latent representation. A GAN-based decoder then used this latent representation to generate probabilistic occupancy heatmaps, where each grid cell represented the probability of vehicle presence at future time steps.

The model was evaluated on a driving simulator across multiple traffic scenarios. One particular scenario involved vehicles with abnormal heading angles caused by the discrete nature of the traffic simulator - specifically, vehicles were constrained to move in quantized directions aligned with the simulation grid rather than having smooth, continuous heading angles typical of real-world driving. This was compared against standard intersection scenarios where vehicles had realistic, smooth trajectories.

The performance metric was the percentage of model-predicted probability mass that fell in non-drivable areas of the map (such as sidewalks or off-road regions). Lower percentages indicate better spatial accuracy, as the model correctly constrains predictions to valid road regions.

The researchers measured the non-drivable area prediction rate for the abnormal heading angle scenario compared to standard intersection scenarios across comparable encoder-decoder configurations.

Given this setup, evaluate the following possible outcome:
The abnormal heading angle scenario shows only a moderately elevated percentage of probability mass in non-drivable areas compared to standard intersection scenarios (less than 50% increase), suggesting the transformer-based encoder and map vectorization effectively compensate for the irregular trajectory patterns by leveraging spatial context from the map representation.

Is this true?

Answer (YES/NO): NO